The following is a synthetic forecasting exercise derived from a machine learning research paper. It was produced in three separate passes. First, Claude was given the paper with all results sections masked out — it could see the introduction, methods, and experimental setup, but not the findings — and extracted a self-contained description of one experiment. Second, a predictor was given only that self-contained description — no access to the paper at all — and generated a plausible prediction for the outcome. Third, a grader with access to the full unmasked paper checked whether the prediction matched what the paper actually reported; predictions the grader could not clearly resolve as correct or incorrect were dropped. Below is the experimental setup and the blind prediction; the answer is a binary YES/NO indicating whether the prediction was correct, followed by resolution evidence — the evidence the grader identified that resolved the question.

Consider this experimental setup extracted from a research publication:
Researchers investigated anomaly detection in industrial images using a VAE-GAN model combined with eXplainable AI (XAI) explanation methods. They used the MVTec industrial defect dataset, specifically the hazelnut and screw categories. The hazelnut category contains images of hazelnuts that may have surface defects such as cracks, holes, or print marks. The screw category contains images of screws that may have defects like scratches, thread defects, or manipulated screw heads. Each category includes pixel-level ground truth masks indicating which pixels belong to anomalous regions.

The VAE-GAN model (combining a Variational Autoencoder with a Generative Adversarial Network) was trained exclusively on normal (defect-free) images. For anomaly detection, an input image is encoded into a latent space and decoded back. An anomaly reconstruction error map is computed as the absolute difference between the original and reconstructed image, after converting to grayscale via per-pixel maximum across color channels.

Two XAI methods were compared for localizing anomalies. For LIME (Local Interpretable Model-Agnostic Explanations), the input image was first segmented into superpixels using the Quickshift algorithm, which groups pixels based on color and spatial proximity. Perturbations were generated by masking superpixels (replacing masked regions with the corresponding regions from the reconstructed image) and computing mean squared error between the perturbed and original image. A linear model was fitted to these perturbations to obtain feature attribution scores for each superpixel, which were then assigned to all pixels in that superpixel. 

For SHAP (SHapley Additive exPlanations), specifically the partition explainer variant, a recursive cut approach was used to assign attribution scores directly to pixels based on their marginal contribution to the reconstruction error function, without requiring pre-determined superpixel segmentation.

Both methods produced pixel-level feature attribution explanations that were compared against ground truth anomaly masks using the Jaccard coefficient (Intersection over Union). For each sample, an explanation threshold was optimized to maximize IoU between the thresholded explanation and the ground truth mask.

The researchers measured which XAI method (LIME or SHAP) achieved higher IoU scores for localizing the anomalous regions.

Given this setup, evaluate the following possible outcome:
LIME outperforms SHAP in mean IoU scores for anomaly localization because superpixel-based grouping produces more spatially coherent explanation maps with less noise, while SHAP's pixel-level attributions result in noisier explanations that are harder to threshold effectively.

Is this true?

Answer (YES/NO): NO